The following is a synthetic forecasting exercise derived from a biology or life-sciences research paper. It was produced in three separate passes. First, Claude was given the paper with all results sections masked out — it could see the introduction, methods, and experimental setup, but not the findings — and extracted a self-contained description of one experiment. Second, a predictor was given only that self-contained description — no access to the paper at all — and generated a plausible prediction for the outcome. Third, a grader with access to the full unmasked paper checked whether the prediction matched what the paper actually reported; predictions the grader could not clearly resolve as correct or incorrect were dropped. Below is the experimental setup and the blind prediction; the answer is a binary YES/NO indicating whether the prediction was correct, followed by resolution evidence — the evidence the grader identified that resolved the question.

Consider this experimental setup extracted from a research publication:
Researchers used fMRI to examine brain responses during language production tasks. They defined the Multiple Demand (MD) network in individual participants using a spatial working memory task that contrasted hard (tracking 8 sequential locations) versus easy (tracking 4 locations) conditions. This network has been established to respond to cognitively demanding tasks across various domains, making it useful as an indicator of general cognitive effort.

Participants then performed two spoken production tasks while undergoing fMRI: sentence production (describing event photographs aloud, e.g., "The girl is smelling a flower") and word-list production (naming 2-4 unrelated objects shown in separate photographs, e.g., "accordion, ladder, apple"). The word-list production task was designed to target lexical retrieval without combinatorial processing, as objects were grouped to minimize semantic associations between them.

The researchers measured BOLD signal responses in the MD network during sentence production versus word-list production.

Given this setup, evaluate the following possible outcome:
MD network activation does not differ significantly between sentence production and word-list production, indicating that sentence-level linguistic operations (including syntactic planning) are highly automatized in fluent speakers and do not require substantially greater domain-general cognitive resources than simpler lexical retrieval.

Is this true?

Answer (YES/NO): NO